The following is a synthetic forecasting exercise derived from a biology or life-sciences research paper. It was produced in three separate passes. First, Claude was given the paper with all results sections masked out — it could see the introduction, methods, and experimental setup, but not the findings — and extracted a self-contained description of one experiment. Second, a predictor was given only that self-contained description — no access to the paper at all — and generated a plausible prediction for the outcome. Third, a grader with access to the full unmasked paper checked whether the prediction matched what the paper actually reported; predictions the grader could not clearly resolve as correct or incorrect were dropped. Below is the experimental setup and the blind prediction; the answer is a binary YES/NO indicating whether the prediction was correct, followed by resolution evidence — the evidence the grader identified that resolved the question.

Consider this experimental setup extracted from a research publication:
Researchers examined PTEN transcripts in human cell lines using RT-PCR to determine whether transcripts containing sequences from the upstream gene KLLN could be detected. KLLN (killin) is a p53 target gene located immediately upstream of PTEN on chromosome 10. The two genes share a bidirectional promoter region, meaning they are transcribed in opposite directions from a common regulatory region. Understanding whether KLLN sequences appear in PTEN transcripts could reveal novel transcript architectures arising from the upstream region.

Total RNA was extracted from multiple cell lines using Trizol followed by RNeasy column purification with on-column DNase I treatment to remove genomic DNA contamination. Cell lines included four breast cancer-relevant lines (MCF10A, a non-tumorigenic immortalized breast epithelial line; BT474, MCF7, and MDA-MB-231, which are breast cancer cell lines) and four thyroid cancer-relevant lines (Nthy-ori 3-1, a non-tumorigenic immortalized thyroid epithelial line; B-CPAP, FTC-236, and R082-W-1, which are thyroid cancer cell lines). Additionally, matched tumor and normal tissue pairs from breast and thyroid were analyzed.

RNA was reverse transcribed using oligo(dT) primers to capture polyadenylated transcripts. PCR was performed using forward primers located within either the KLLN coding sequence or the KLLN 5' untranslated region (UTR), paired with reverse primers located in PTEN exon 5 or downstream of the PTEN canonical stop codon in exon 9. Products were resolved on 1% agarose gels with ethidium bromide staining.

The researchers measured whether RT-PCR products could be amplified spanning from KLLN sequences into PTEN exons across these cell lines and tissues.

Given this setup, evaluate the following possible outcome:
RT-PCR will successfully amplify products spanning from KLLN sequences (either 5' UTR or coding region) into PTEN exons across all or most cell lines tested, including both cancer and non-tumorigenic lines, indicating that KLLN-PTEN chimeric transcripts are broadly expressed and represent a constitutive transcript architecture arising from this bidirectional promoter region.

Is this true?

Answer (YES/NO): NO